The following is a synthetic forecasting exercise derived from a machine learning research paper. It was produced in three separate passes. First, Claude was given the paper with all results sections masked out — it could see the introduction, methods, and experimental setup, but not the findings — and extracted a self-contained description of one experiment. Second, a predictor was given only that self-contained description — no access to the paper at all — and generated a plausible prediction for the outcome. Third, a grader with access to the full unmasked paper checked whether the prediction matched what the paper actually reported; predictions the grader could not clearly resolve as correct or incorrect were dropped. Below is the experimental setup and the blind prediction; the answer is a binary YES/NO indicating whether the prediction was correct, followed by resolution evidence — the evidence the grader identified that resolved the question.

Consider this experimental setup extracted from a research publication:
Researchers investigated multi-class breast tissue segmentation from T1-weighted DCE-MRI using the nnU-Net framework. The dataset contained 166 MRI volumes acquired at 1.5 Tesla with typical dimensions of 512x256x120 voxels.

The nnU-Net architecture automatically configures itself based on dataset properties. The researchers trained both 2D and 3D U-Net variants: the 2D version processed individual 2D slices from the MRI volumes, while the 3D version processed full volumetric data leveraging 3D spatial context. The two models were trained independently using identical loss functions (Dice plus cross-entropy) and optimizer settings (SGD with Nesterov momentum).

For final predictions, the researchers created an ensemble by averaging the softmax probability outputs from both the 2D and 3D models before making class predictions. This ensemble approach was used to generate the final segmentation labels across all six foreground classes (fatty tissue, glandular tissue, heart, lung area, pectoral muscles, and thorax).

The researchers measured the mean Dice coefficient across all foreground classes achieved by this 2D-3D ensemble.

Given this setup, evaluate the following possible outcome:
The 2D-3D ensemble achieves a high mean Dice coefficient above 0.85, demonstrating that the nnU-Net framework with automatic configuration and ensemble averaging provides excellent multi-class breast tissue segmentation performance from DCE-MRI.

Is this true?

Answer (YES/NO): NO